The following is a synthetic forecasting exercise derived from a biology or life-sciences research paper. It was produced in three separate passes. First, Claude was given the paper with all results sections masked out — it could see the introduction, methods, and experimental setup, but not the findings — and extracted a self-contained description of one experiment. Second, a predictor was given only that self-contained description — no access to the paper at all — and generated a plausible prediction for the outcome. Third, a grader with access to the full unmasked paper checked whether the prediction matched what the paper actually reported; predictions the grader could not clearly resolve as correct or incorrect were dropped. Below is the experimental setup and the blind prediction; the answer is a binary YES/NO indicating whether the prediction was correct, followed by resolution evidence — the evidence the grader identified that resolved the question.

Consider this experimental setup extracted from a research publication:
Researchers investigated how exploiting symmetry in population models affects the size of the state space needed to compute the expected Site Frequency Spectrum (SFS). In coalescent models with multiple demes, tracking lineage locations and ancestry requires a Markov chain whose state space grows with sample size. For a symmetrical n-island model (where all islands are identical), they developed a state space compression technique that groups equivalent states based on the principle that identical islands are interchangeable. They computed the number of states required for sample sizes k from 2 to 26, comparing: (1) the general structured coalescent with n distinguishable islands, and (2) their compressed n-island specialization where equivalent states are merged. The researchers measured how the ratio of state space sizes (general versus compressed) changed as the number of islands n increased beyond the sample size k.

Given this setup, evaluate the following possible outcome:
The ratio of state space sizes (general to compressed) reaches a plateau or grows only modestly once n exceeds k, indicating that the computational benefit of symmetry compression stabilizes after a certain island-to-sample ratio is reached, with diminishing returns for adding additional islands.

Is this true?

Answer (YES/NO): NO